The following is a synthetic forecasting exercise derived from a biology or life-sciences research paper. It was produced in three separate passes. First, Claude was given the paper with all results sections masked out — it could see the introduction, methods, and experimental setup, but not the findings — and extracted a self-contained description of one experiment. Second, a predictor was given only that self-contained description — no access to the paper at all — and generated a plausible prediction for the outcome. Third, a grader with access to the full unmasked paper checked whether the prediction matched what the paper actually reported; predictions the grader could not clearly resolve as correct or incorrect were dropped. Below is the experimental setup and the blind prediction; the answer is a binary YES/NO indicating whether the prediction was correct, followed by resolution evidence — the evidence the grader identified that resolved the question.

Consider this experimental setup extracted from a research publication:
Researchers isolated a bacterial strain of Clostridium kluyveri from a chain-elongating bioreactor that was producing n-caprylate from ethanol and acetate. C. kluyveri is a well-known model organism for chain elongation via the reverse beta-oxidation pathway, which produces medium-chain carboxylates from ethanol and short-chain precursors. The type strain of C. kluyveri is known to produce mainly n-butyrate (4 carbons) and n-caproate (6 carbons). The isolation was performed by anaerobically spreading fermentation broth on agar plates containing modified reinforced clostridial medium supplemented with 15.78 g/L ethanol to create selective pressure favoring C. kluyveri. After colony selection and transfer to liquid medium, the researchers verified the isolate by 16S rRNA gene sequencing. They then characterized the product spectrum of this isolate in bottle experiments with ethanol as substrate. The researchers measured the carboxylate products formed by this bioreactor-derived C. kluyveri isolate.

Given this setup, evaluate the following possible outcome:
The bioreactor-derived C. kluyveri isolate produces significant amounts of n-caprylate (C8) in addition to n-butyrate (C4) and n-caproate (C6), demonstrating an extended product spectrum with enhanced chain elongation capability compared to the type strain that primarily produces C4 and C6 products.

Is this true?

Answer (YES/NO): NO